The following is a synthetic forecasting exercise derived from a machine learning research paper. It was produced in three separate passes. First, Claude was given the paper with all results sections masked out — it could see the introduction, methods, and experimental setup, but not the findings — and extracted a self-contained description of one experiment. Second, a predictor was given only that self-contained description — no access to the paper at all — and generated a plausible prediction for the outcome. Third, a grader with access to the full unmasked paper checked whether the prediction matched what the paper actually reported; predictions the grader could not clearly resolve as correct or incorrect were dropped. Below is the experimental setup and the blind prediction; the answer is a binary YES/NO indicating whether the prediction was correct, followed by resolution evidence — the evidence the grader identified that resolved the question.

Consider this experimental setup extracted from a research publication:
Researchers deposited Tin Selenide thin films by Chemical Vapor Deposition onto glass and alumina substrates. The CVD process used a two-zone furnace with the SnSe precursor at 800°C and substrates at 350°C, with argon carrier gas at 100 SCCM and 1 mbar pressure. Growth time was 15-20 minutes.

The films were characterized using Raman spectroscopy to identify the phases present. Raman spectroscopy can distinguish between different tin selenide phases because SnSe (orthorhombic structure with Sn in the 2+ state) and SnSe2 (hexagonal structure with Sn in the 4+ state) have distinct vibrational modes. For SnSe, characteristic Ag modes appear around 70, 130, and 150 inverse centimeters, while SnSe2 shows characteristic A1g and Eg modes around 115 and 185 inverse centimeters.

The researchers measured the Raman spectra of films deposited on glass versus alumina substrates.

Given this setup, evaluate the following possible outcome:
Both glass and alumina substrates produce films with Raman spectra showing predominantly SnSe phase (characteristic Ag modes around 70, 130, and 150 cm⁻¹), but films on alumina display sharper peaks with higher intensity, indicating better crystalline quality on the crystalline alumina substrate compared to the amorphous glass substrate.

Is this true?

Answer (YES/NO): NO